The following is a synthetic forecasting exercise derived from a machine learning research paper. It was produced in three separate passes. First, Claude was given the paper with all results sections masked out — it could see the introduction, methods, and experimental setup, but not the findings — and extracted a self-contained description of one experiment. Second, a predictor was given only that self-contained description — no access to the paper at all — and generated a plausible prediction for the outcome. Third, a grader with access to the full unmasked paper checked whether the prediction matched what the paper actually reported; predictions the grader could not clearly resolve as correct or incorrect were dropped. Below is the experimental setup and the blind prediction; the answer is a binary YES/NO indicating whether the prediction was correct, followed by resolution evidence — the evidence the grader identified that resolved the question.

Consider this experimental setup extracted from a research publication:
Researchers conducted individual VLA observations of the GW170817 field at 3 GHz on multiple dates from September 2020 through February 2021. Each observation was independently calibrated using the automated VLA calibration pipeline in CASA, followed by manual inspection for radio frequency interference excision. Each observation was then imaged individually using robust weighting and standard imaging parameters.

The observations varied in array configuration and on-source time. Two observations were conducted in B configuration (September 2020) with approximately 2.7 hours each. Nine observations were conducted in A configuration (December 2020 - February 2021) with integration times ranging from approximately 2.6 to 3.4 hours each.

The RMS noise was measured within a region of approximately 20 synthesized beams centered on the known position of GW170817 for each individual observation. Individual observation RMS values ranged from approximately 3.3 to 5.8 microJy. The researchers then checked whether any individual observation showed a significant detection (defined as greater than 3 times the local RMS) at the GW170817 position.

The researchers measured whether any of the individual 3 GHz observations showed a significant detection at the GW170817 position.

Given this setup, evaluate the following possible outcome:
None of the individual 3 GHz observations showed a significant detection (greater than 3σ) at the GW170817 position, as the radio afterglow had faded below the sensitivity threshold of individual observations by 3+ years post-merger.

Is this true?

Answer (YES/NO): YES